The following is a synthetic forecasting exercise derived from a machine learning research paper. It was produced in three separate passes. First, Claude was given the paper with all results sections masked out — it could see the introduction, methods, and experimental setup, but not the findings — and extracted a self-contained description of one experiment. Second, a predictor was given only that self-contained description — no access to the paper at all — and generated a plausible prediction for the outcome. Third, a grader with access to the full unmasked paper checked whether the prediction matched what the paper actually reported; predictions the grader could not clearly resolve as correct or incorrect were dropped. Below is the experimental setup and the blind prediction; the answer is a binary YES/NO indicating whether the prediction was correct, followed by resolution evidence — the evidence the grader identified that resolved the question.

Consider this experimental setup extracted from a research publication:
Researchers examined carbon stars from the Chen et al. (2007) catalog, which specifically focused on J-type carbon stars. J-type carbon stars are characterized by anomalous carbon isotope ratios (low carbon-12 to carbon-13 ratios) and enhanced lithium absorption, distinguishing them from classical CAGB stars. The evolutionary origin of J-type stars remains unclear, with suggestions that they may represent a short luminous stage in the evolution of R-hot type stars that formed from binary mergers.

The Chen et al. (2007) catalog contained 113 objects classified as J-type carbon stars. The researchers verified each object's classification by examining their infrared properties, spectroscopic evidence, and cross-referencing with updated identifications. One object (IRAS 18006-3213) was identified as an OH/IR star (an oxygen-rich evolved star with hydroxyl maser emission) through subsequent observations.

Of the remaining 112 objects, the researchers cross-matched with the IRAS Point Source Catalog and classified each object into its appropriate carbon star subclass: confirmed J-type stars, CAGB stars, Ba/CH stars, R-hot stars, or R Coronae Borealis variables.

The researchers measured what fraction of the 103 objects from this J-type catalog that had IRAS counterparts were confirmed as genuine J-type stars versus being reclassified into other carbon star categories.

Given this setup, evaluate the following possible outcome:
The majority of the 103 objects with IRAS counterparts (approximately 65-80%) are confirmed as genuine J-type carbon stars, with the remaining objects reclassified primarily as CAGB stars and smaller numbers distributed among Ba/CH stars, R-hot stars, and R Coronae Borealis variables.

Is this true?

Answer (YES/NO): NO